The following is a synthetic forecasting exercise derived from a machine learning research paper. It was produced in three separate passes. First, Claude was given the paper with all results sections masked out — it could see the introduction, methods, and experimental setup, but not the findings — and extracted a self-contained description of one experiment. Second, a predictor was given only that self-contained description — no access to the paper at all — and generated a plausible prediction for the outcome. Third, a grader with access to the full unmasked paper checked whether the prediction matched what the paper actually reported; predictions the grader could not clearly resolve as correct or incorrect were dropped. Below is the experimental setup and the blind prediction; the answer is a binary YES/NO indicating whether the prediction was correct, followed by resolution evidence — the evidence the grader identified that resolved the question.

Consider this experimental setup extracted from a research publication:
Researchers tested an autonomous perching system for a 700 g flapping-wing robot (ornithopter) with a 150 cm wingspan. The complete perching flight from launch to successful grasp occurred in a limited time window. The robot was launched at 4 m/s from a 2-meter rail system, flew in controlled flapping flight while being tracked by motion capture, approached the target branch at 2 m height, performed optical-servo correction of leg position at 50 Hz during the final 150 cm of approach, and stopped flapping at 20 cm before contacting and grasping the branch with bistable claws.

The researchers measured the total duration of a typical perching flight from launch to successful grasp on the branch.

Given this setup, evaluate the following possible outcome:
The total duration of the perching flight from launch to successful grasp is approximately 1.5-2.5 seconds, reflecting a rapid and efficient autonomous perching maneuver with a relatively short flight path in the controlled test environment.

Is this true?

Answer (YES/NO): NO